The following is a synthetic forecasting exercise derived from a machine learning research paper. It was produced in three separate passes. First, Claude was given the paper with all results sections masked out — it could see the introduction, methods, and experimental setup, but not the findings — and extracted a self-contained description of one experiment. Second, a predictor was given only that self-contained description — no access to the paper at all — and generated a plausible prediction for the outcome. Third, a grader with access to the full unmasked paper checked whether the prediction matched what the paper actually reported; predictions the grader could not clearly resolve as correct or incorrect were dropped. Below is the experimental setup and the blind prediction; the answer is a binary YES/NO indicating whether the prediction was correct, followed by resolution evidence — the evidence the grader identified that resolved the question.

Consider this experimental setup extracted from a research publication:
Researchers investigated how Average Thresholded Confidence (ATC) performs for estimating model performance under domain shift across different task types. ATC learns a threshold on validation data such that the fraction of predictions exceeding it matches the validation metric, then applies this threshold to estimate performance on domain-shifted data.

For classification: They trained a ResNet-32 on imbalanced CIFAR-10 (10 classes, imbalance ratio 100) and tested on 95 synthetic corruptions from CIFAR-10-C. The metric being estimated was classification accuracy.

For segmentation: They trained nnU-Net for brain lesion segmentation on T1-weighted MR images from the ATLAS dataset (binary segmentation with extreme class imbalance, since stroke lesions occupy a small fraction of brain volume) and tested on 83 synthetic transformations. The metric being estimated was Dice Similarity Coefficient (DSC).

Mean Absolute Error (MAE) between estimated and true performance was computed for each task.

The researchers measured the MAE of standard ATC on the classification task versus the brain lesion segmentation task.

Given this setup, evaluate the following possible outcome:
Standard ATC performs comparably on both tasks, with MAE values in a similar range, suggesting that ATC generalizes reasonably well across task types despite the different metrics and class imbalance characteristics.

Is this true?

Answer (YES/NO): NO